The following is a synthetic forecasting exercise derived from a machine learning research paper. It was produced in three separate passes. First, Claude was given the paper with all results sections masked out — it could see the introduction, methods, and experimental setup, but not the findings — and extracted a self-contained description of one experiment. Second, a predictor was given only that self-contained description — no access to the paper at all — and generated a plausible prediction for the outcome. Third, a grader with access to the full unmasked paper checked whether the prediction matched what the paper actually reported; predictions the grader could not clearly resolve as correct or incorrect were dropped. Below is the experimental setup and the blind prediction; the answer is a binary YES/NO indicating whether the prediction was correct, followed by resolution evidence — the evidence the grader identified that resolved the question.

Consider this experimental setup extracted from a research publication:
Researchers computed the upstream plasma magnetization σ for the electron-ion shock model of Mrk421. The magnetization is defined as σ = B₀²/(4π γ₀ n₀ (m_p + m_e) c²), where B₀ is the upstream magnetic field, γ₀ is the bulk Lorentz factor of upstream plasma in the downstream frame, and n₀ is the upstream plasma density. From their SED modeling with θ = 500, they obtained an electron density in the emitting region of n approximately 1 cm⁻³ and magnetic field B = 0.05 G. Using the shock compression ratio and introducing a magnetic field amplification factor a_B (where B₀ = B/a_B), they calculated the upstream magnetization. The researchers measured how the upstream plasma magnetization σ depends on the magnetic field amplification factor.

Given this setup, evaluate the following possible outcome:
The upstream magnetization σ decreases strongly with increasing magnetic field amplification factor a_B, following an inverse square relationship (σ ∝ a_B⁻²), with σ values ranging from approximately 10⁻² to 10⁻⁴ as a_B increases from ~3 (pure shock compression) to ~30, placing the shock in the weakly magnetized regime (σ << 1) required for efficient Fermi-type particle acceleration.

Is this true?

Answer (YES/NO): YES